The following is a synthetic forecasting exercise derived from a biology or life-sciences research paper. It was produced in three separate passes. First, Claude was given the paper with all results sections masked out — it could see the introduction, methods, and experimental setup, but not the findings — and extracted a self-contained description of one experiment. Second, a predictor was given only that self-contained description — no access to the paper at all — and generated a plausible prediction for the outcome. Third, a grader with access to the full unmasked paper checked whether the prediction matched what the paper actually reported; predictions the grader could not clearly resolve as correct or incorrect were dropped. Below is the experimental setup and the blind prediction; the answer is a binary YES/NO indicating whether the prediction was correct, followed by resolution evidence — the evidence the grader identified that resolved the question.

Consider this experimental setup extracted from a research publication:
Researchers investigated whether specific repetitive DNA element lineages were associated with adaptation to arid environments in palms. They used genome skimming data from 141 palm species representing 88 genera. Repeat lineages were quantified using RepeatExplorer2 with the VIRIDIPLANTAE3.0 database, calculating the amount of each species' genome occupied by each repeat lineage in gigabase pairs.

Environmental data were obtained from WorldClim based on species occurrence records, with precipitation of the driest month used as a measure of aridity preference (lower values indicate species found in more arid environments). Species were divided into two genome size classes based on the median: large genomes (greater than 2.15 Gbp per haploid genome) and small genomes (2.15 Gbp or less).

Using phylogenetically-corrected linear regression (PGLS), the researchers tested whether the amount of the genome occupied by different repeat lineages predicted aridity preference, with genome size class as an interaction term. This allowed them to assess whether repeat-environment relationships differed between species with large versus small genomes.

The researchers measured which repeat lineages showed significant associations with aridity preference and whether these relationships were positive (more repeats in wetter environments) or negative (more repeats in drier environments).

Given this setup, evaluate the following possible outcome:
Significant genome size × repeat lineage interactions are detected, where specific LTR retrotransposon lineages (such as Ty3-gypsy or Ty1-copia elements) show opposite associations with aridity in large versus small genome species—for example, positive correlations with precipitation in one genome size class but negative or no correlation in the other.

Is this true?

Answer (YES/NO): YES